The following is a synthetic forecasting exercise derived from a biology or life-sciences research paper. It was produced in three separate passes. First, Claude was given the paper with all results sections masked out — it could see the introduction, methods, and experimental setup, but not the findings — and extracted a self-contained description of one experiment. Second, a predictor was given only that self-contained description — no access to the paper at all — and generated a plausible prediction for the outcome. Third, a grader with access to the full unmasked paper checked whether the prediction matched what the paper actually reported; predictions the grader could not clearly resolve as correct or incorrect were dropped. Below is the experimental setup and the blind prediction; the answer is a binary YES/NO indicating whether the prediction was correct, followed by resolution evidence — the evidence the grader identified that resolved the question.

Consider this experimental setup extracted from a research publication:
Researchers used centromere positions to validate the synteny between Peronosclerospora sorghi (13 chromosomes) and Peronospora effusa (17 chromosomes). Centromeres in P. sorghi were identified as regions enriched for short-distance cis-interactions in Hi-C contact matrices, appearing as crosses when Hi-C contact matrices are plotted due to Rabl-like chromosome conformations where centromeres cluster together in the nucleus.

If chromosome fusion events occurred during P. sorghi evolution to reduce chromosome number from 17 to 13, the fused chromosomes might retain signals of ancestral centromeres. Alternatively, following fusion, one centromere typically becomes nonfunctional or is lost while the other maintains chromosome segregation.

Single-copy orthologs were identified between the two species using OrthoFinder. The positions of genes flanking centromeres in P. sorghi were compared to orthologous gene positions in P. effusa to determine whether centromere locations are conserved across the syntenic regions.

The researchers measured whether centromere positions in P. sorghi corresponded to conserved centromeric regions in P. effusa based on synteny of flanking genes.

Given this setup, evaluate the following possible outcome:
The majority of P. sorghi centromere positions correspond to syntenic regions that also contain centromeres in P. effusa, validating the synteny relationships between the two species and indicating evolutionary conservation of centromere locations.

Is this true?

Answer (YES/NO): YES